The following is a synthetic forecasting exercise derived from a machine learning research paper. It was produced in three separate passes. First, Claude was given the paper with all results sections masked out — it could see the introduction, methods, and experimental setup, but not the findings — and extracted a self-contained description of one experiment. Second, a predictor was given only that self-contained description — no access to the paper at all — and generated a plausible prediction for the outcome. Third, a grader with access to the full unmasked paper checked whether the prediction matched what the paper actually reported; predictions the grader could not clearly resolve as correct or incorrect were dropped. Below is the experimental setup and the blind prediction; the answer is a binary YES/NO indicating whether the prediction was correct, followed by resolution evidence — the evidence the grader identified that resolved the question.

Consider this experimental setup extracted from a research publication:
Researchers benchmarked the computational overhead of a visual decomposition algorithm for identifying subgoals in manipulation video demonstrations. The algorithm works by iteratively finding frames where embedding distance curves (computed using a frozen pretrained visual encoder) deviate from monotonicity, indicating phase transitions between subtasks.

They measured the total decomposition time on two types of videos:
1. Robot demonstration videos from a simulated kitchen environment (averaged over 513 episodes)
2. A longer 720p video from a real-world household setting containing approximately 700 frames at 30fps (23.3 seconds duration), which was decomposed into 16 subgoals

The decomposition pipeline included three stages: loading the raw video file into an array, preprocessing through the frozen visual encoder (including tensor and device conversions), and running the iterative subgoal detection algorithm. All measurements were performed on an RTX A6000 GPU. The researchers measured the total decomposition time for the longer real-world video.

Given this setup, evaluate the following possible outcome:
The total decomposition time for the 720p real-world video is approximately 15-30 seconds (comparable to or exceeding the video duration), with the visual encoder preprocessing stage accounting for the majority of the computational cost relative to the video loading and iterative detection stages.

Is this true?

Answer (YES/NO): NO